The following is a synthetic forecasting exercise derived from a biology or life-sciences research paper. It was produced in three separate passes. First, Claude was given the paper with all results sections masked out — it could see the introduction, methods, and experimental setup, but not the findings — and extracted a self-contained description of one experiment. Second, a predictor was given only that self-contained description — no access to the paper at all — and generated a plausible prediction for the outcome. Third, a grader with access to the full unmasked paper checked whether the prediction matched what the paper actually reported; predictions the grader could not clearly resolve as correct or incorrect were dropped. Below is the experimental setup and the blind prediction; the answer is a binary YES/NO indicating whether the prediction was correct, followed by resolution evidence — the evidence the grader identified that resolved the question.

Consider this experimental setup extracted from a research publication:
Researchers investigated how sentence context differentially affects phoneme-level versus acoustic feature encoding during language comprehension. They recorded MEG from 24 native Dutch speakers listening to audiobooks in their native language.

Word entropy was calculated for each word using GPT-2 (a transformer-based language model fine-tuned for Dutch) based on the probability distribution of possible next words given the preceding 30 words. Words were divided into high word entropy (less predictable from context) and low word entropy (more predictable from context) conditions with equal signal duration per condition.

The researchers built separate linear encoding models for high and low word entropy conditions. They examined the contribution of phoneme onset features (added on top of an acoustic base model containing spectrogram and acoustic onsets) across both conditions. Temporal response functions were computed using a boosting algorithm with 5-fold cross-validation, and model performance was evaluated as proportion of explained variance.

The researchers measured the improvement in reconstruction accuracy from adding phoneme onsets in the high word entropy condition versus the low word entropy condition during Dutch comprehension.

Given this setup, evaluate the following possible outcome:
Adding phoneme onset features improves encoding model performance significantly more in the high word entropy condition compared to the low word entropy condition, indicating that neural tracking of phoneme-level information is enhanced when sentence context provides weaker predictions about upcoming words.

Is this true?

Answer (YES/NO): YES